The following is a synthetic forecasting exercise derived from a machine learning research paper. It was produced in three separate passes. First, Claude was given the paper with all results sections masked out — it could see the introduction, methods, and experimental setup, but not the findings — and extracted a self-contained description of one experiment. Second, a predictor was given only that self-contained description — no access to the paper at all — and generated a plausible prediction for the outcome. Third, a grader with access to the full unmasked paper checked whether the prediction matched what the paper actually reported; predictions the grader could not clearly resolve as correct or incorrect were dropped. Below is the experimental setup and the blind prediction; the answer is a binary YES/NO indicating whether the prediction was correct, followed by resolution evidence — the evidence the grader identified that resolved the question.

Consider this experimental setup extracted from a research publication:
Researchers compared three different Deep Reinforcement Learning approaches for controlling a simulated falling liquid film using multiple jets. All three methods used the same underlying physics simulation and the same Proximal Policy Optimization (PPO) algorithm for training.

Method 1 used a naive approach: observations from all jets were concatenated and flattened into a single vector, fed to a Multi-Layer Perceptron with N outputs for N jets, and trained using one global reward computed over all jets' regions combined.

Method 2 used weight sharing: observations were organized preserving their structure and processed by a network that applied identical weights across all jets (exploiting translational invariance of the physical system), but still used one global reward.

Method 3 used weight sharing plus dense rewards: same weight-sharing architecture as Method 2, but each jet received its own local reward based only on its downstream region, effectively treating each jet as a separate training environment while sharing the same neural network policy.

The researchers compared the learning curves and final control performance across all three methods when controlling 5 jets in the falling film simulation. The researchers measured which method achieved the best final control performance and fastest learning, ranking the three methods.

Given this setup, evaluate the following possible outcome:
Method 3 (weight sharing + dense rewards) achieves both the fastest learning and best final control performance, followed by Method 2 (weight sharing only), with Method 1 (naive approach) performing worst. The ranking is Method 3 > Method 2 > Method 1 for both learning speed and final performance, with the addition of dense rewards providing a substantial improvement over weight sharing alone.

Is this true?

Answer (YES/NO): YES